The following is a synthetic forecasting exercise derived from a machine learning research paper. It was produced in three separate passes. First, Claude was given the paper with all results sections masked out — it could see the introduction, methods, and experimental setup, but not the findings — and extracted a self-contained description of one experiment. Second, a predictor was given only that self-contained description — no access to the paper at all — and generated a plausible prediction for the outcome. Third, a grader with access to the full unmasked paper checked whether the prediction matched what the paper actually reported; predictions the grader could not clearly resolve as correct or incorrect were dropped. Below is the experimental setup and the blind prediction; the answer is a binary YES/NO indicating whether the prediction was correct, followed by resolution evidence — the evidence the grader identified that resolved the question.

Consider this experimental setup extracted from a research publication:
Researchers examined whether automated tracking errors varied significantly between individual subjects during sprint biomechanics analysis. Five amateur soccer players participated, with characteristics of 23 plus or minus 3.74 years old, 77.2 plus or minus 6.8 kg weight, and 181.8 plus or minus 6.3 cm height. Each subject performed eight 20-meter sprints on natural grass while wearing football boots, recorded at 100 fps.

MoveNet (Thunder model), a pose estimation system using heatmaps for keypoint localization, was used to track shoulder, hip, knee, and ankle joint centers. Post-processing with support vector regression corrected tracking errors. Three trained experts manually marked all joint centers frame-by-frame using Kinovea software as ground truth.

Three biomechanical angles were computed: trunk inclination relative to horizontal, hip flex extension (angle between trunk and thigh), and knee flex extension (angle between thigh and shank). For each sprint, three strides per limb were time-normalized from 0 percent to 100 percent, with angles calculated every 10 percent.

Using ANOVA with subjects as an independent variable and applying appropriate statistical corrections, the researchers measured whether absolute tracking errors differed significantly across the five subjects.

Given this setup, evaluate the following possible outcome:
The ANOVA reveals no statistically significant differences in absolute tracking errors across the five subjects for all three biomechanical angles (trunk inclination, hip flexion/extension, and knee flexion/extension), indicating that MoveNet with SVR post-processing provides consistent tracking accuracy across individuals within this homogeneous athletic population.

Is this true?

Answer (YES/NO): NO